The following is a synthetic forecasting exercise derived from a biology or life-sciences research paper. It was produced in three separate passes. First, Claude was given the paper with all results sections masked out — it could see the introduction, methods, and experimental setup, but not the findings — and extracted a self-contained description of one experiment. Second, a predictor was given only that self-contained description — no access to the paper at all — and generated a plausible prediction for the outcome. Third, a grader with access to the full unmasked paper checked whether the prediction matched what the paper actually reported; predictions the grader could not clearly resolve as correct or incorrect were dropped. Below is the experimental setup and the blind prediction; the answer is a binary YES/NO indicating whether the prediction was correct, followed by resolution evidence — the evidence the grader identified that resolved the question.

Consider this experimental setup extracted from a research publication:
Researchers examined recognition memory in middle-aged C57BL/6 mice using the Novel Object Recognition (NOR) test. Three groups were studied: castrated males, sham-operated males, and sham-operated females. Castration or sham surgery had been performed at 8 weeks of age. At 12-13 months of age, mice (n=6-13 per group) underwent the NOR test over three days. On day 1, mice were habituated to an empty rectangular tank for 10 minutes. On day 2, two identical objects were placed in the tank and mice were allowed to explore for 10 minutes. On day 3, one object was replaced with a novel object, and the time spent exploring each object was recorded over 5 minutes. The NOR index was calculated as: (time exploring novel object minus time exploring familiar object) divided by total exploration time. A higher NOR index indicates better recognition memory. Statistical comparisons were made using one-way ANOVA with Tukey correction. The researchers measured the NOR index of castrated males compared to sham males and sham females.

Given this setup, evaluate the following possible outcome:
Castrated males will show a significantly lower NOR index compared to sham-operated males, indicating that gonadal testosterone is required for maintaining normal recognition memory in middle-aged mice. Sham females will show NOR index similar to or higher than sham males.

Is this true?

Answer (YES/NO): NO